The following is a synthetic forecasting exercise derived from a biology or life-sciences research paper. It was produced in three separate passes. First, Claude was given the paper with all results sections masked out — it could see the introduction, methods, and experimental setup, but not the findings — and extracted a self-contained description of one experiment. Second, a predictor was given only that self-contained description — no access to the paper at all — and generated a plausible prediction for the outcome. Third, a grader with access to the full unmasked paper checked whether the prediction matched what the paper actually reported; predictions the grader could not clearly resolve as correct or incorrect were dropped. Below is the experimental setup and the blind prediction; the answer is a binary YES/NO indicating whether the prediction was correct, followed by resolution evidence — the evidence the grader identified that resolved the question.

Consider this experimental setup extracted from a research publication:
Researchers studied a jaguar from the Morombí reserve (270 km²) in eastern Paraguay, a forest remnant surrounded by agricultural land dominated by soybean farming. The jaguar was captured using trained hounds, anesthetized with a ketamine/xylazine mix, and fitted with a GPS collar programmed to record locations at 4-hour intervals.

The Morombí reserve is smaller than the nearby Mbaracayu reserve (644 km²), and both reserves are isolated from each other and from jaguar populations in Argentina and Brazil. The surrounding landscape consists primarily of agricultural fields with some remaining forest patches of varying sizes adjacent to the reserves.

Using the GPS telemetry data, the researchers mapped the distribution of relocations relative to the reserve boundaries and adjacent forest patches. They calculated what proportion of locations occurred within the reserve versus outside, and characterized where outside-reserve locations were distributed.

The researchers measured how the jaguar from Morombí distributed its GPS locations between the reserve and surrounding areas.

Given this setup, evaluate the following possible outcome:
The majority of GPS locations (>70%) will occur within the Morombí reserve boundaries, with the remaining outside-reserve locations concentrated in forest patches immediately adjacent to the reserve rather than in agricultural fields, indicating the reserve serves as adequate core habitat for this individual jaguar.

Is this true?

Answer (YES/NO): YES